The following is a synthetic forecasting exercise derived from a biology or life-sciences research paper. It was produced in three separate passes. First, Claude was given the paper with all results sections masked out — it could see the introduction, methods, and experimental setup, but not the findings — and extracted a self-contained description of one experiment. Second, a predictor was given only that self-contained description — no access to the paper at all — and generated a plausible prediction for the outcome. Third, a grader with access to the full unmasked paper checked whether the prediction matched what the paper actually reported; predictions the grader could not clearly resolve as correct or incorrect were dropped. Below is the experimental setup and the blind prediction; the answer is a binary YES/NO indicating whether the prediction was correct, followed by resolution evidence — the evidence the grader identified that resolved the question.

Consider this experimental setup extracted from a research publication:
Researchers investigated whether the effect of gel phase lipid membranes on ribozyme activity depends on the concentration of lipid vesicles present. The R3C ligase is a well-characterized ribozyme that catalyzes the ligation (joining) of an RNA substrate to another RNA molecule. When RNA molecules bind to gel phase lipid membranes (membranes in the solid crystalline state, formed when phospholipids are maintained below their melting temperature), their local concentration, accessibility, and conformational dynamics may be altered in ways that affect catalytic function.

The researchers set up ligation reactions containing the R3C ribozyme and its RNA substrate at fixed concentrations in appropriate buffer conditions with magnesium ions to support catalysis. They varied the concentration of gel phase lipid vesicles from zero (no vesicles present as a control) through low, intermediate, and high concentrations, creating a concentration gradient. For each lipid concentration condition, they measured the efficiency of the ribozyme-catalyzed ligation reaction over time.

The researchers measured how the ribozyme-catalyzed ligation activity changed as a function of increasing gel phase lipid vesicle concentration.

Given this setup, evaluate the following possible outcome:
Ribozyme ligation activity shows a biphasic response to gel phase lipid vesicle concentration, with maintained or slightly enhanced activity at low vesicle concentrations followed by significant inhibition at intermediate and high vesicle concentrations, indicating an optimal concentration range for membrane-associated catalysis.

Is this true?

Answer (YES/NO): NO